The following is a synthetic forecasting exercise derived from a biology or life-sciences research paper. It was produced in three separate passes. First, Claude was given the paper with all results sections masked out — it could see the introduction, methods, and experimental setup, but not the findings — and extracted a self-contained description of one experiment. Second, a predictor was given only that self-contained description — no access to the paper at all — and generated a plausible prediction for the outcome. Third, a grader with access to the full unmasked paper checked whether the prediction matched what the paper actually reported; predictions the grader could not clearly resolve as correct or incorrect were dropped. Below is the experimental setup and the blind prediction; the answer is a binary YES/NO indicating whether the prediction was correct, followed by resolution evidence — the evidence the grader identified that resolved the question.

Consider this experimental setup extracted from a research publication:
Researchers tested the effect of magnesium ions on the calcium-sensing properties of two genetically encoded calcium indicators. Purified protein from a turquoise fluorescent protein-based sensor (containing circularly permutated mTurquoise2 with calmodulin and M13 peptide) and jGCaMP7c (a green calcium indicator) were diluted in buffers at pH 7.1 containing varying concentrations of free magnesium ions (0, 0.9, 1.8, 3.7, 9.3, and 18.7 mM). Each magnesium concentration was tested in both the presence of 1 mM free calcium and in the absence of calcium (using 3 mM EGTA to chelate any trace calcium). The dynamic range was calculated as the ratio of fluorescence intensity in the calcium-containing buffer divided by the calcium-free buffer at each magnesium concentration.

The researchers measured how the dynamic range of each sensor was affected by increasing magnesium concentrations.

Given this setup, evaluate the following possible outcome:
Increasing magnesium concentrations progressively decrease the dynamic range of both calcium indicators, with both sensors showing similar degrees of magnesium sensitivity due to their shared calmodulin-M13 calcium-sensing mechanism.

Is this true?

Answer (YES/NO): NO